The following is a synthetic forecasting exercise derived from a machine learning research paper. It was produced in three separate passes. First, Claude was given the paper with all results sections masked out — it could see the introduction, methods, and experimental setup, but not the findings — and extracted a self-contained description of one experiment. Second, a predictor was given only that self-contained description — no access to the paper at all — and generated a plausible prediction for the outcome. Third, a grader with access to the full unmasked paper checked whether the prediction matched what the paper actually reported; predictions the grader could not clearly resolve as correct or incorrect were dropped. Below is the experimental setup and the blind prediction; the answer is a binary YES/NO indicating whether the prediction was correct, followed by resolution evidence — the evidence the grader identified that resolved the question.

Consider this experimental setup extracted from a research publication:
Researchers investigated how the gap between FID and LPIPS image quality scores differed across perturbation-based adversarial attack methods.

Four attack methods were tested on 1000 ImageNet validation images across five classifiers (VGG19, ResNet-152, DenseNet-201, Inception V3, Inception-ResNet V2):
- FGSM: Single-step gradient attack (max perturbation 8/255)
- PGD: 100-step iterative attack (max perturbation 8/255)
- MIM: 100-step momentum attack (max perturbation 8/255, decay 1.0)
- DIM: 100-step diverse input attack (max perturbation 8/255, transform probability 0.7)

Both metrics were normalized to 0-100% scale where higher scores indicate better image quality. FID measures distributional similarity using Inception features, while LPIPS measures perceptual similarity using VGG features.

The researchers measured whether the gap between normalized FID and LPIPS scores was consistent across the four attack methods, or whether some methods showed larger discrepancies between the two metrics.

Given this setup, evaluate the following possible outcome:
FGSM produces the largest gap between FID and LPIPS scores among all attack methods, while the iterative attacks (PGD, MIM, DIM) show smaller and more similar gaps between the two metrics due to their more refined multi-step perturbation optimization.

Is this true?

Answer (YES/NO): YES